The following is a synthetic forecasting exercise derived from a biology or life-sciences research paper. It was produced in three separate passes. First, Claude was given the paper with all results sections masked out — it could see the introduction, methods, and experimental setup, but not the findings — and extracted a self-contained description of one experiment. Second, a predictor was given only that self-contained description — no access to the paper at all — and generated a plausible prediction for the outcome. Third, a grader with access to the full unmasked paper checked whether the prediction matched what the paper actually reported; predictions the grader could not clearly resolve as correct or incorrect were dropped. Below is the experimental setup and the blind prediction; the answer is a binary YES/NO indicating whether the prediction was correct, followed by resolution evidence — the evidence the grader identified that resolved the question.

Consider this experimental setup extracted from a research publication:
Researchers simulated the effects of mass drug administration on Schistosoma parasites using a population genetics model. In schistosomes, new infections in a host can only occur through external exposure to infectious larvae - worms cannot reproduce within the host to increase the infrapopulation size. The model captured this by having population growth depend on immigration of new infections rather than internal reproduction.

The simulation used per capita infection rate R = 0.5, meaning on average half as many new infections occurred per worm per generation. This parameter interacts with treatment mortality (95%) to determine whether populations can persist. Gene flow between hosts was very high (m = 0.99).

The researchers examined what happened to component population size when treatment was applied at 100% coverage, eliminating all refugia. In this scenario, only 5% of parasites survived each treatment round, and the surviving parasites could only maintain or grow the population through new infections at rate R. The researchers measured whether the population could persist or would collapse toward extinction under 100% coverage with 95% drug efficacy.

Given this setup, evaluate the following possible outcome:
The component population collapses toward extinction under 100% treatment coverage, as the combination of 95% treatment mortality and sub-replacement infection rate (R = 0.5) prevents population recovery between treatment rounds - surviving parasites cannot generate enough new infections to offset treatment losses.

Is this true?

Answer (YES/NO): YES